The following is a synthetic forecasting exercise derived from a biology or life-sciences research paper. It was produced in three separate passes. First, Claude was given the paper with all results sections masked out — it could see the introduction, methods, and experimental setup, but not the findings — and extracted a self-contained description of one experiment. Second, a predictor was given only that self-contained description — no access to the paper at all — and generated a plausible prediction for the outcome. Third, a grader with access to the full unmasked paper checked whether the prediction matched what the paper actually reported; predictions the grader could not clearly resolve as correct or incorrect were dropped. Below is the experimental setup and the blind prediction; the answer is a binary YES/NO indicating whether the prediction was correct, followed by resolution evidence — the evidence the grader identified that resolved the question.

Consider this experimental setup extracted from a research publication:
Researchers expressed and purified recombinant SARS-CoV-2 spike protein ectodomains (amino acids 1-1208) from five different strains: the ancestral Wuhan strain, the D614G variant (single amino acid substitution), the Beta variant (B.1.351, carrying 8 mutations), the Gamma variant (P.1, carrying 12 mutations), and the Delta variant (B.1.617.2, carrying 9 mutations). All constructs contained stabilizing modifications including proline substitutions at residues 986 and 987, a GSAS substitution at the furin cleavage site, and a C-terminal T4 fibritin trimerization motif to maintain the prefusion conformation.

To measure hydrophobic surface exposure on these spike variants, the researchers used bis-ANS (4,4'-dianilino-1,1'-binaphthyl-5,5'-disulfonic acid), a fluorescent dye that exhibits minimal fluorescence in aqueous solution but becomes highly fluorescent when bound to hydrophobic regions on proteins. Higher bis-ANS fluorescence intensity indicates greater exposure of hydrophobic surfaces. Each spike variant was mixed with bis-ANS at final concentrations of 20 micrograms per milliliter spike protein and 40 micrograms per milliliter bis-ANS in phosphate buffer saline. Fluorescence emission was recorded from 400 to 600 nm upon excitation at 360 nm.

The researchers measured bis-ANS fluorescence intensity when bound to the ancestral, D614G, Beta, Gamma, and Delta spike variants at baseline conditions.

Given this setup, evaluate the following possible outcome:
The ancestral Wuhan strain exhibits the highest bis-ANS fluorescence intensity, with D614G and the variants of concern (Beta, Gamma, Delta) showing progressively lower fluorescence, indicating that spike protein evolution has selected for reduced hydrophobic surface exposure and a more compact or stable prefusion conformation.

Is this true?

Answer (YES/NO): NO